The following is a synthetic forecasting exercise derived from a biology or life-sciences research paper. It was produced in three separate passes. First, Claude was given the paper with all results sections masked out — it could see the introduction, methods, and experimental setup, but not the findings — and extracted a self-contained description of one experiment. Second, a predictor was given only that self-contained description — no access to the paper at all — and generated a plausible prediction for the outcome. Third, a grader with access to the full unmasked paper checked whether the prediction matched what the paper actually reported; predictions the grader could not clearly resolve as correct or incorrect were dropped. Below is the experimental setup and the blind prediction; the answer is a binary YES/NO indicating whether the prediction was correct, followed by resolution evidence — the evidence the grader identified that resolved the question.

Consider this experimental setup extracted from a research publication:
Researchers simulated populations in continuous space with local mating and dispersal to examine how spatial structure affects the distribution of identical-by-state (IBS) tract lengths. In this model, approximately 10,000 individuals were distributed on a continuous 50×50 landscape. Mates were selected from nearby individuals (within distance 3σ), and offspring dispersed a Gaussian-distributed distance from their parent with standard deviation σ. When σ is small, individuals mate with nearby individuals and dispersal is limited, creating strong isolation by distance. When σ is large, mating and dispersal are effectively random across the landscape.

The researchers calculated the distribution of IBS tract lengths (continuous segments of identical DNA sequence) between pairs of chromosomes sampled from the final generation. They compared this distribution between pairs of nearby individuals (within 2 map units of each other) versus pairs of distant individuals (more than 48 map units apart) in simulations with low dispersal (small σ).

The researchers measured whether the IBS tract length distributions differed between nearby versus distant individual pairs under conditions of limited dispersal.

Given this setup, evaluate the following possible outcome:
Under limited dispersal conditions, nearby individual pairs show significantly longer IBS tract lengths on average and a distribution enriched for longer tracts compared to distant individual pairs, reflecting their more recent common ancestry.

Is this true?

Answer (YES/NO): YES